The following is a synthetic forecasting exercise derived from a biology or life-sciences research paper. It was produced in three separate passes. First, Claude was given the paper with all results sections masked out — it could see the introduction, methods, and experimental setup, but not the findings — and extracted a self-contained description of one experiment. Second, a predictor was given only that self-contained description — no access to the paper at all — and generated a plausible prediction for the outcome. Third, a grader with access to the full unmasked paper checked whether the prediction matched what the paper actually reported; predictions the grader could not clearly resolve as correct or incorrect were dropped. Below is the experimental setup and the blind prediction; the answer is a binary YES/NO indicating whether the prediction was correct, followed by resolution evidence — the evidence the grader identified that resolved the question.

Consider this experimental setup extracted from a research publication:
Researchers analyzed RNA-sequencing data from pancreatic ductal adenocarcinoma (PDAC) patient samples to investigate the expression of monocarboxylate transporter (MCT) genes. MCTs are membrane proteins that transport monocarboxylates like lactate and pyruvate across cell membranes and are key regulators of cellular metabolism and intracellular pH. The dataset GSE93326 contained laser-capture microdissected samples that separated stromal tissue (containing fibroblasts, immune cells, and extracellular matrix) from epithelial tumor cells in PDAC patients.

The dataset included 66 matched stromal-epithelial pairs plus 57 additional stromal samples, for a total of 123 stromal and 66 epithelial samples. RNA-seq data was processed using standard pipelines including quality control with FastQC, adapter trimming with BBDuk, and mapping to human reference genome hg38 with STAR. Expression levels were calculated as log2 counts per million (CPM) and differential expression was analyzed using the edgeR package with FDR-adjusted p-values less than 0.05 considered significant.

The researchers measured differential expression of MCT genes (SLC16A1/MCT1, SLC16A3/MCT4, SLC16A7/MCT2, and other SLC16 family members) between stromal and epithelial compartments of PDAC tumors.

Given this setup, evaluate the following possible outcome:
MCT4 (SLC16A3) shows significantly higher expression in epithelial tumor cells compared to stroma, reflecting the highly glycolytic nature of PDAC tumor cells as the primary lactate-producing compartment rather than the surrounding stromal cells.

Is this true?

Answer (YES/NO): NO